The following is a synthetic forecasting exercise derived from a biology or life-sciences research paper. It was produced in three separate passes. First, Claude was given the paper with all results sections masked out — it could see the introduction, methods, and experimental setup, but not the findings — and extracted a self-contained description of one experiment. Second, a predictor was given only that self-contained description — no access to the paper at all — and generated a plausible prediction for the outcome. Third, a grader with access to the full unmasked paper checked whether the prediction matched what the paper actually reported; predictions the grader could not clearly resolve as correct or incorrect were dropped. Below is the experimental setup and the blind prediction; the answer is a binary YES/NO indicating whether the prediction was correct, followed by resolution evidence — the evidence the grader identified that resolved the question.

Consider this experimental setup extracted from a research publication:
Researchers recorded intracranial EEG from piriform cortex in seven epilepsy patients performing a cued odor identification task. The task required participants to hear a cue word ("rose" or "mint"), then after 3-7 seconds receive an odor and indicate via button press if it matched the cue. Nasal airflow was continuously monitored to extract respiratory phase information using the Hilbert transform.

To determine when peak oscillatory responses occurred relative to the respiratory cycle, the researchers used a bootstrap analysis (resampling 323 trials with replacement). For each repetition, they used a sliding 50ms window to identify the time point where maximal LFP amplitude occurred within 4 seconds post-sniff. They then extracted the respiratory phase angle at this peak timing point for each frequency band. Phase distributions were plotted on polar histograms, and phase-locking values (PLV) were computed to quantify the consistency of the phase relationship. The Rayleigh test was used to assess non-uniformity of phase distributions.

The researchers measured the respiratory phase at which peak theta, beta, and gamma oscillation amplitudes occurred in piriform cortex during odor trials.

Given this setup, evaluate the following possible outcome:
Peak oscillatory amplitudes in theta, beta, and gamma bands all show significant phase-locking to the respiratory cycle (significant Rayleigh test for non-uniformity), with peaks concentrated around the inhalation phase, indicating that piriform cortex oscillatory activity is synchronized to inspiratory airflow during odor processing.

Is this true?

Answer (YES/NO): NO